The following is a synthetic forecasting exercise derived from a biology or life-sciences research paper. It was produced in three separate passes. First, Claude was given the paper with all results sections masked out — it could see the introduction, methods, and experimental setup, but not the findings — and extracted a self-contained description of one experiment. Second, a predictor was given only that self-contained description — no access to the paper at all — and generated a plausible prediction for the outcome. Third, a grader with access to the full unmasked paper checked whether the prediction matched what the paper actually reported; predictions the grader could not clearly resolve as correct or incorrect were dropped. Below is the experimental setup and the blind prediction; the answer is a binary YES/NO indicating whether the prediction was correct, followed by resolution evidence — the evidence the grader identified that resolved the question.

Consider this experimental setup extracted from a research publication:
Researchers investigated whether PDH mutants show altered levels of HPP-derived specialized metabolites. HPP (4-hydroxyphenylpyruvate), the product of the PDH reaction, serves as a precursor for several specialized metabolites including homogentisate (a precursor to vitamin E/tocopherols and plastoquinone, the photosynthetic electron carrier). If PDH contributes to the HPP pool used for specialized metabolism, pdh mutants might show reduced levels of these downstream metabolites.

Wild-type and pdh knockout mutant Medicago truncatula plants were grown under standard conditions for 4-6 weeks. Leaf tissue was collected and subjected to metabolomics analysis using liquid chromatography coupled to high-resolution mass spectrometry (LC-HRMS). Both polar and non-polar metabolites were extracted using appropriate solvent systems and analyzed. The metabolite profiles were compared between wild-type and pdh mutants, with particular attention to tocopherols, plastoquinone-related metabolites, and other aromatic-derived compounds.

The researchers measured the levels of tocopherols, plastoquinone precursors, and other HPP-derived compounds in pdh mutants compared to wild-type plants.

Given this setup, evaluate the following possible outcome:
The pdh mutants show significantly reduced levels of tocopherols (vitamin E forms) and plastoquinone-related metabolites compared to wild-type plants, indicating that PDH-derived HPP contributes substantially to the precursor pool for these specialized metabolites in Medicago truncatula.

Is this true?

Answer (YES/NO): NO